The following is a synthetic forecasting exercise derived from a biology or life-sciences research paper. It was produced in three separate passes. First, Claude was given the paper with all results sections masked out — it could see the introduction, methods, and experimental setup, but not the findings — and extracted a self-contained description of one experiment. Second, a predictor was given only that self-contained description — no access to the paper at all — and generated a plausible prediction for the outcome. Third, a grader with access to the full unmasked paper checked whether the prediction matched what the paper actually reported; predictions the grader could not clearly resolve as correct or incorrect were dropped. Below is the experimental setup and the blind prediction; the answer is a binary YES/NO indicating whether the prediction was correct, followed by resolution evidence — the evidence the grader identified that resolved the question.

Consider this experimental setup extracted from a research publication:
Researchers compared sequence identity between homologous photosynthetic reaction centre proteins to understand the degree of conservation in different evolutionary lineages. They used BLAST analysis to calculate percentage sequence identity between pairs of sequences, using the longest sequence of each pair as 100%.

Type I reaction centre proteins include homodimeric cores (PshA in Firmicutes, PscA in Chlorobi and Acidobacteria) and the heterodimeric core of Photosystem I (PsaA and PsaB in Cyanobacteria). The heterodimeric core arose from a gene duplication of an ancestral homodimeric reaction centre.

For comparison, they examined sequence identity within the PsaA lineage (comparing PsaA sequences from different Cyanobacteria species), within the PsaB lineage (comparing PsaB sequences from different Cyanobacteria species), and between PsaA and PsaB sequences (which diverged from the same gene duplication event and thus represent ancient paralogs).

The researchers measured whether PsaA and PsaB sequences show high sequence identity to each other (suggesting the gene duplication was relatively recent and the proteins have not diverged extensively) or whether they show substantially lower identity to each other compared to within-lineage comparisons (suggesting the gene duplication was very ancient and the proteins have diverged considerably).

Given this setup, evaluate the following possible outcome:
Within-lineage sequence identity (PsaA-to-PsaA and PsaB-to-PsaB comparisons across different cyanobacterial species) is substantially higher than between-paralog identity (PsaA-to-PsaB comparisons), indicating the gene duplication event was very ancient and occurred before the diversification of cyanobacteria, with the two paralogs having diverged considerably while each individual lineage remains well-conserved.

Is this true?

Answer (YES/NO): YES